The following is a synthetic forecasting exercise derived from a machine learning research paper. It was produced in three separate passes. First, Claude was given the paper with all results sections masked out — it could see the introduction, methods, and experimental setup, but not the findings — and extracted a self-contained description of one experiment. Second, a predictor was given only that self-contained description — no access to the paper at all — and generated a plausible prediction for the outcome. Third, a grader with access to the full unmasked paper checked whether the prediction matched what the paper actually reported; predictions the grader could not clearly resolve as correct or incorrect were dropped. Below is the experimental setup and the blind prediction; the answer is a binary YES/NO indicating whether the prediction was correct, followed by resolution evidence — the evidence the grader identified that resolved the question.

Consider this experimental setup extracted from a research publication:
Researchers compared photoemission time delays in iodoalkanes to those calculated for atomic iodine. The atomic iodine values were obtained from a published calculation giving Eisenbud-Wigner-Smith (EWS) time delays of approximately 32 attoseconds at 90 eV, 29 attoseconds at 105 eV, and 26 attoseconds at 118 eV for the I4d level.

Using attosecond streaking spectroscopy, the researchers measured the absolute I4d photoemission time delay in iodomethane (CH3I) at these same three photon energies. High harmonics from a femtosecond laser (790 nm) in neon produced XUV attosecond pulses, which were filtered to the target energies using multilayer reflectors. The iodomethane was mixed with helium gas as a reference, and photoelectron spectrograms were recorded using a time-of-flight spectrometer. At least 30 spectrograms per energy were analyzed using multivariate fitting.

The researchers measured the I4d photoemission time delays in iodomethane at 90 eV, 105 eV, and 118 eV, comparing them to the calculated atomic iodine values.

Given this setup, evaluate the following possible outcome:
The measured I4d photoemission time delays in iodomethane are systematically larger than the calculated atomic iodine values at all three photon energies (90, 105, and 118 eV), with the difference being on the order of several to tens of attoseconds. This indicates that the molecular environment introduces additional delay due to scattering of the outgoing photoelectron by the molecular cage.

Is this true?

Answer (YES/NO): YES